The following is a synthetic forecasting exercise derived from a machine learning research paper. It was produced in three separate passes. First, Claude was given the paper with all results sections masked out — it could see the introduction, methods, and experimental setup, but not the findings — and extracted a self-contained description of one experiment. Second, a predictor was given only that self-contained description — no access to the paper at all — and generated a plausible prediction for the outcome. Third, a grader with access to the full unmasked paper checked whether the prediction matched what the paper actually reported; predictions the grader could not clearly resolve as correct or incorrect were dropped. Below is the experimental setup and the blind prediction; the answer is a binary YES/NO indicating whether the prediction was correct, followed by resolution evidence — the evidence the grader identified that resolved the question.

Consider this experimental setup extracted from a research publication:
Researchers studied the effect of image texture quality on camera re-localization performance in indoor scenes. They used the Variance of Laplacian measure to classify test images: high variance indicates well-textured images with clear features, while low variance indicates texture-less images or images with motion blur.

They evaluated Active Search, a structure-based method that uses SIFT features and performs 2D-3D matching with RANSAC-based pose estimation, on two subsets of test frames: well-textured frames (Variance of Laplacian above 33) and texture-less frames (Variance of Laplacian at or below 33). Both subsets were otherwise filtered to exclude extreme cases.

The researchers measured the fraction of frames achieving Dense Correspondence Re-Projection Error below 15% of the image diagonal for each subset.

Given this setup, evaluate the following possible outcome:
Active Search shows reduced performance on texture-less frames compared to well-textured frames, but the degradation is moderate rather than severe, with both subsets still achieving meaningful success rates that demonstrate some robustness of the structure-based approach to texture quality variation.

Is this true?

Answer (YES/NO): NO